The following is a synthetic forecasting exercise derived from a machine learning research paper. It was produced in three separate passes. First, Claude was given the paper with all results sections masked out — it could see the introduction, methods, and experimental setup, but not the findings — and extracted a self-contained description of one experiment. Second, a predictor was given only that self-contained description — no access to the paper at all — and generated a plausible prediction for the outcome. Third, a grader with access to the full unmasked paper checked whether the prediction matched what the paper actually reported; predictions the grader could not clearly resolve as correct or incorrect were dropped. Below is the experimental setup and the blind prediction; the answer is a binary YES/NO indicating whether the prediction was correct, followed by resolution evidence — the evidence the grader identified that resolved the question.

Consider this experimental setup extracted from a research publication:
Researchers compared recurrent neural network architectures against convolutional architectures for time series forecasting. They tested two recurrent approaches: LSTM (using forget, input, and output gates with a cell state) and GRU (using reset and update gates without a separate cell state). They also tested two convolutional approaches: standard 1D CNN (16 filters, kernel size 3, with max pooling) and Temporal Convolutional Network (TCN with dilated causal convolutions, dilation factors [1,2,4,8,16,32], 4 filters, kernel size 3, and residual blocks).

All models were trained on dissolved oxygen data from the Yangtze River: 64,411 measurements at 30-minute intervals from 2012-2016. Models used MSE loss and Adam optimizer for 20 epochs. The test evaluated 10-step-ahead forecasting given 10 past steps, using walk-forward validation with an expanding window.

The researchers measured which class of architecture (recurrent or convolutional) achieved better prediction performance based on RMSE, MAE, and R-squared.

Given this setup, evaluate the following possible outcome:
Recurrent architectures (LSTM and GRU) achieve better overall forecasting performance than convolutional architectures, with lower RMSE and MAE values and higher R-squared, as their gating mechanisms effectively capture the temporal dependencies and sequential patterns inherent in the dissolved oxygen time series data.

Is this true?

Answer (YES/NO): NO